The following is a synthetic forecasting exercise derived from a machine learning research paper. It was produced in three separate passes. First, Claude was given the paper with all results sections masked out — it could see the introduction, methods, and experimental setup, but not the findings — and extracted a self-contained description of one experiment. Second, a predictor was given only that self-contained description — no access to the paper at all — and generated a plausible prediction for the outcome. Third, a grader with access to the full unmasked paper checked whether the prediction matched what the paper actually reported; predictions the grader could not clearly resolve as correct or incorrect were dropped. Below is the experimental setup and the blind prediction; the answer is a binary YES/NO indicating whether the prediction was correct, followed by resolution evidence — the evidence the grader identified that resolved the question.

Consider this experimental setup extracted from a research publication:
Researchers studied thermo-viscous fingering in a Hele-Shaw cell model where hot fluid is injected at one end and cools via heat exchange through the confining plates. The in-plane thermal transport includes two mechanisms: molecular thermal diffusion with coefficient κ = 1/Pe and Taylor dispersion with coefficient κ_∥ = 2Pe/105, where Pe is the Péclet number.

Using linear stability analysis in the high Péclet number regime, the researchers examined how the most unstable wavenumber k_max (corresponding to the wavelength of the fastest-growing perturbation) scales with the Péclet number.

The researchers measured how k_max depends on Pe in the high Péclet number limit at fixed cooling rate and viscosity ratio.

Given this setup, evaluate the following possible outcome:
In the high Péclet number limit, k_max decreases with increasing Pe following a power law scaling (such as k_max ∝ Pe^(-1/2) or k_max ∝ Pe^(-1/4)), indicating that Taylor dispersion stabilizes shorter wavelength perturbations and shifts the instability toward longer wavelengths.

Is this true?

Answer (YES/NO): YES